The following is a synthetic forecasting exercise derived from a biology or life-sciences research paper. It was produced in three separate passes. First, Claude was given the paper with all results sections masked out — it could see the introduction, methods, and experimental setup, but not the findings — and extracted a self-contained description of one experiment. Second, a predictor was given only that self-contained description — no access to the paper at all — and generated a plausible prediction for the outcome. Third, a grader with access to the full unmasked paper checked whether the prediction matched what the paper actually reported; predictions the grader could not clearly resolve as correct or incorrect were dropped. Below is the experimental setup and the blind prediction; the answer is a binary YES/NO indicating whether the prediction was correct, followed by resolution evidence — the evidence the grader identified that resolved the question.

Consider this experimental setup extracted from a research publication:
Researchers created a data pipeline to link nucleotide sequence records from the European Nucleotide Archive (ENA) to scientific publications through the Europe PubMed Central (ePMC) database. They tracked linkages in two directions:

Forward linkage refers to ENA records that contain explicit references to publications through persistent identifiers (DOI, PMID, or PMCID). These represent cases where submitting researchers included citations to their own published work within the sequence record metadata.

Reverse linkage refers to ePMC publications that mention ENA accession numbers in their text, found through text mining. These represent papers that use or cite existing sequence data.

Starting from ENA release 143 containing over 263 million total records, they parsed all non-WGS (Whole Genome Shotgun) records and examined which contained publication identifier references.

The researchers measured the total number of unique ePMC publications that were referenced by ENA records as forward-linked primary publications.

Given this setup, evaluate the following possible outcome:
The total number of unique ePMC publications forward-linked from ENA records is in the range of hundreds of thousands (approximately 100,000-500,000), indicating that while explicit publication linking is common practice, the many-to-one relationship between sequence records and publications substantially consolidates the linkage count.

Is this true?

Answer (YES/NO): YES